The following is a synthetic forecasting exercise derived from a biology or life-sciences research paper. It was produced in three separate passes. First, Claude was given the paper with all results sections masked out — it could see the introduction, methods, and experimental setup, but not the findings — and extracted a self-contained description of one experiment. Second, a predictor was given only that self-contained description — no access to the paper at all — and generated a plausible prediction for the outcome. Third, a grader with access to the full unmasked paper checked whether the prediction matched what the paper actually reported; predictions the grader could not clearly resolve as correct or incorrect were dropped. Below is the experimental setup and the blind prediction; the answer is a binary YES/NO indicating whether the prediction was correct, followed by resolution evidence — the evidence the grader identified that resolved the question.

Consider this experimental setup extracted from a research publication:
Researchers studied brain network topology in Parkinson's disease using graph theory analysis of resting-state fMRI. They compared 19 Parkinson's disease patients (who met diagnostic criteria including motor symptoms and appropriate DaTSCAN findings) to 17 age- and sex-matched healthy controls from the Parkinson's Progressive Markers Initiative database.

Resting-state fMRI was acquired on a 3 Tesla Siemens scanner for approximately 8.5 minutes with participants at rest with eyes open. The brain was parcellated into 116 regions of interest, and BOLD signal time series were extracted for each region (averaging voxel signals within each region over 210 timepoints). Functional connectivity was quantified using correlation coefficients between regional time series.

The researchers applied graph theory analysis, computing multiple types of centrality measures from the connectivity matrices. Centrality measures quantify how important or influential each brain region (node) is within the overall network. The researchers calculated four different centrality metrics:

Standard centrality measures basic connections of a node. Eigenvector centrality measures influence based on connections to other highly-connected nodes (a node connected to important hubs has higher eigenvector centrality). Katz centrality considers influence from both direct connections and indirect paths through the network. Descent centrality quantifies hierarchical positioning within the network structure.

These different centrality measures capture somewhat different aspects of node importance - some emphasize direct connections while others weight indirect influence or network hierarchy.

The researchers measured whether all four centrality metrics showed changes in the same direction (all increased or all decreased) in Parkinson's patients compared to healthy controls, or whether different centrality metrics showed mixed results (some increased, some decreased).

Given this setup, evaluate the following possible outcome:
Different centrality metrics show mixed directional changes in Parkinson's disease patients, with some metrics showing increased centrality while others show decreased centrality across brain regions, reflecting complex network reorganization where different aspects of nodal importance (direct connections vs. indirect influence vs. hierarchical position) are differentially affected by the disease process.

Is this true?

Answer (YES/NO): NO